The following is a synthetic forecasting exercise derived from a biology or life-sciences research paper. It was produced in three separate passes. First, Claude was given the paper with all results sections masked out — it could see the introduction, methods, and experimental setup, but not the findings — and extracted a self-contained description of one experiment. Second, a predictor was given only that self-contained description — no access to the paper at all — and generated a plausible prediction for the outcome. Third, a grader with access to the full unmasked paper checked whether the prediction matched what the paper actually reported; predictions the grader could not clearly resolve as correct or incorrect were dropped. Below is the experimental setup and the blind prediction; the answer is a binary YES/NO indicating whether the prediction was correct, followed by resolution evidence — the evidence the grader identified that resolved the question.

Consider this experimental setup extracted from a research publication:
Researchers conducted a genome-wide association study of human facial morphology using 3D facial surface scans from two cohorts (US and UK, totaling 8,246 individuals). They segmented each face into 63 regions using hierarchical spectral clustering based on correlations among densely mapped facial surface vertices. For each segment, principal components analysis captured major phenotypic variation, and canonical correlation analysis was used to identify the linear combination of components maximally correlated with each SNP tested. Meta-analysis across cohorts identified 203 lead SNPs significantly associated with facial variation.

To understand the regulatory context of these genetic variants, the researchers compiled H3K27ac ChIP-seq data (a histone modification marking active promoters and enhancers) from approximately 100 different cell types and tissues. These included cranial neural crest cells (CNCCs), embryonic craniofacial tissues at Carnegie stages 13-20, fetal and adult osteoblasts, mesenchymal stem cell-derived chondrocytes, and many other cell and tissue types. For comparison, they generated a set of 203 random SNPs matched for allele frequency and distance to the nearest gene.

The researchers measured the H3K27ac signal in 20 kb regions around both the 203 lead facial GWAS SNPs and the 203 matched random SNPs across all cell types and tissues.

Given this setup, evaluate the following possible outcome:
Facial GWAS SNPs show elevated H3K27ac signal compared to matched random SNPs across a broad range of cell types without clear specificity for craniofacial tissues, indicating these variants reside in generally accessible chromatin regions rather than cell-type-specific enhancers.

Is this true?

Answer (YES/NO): NO